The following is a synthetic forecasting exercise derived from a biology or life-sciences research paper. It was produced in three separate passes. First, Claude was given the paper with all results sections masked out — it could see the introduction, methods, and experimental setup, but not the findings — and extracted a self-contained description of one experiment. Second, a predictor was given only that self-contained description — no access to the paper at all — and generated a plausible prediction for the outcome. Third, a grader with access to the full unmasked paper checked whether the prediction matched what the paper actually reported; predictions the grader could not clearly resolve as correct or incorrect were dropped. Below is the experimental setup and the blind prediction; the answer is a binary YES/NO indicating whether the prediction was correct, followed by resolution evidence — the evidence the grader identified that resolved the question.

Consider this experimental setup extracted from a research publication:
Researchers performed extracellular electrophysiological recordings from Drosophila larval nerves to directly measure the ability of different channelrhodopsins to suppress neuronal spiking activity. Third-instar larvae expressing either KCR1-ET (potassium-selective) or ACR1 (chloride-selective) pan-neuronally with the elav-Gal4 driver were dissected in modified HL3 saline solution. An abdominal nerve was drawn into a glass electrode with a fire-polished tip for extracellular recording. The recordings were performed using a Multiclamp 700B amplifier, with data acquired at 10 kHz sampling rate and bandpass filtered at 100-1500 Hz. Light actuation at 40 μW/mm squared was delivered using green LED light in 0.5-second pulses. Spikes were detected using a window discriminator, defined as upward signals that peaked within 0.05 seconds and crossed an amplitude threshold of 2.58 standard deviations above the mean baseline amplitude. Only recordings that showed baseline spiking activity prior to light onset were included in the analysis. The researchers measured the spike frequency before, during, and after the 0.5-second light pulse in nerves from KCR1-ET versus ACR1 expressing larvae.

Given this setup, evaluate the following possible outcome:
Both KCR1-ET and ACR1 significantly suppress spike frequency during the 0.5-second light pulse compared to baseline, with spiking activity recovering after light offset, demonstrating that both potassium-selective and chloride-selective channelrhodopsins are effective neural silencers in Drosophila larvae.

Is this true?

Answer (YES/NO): YES